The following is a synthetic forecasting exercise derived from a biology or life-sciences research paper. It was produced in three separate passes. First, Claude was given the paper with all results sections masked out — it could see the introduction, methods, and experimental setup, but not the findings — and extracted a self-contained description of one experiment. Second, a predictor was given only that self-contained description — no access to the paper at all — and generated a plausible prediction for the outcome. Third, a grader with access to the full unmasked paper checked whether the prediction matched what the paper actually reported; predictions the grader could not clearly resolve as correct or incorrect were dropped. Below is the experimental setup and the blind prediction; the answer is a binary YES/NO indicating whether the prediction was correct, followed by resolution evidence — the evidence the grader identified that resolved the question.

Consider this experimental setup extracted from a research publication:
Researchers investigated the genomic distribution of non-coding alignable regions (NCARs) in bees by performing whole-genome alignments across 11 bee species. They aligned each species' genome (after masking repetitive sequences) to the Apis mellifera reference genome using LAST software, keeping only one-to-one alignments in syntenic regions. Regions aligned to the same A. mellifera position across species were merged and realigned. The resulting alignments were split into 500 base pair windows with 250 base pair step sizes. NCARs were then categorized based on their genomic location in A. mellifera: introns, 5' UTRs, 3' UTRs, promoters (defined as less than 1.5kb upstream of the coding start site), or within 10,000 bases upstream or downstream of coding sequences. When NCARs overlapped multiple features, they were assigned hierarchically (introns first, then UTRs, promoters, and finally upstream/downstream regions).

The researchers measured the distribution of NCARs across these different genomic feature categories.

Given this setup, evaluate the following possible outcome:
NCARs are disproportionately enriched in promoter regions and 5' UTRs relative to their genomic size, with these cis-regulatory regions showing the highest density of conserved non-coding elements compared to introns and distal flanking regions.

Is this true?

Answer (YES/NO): NO